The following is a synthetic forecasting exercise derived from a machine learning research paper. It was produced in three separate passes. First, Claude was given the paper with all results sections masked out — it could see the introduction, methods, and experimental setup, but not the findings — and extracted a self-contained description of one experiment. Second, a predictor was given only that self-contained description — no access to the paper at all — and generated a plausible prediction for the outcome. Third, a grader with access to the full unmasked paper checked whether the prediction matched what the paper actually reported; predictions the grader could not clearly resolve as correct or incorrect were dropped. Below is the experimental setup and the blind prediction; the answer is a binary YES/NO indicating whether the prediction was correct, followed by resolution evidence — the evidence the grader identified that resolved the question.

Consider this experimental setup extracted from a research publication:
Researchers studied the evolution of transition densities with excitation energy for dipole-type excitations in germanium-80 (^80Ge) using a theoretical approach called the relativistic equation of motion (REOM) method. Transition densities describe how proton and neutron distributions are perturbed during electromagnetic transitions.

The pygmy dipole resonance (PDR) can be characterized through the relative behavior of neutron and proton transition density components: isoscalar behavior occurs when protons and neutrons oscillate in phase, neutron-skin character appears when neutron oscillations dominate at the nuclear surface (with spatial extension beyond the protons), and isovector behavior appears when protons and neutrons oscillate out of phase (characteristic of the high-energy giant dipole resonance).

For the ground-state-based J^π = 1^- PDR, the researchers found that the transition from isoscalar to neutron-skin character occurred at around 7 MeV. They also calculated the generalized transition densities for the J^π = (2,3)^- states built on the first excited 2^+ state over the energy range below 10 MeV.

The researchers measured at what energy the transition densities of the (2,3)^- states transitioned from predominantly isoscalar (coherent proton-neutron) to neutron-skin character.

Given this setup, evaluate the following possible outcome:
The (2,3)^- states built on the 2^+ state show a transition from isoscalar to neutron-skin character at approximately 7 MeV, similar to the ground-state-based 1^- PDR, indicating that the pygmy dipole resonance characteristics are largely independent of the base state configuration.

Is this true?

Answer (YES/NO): NO